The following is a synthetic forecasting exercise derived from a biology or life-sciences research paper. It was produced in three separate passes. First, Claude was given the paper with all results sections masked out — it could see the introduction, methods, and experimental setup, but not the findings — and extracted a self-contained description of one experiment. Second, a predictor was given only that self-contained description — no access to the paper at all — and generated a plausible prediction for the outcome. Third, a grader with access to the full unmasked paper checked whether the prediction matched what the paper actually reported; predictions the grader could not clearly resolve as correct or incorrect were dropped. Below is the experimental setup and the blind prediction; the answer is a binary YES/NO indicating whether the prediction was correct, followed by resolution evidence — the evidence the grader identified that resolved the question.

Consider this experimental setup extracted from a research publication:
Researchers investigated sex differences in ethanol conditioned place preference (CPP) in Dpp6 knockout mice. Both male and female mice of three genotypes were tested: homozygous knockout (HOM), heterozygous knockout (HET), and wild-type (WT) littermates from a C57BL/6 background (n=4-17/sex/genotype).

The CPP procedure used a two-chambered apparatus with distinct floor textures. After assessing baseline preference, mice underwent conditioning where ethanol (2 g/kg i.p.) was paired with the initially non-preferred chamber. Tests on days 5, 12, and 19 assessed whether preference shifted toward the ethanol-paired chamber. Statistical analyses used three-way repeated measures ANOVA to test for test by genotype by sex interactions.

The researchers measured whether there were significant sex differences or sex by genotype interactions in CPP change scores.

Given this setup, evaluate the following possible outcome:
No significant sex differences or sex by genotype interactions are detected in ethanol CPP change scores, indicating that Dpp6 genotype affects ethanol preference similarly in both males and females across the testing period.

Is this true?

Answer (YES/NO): NO